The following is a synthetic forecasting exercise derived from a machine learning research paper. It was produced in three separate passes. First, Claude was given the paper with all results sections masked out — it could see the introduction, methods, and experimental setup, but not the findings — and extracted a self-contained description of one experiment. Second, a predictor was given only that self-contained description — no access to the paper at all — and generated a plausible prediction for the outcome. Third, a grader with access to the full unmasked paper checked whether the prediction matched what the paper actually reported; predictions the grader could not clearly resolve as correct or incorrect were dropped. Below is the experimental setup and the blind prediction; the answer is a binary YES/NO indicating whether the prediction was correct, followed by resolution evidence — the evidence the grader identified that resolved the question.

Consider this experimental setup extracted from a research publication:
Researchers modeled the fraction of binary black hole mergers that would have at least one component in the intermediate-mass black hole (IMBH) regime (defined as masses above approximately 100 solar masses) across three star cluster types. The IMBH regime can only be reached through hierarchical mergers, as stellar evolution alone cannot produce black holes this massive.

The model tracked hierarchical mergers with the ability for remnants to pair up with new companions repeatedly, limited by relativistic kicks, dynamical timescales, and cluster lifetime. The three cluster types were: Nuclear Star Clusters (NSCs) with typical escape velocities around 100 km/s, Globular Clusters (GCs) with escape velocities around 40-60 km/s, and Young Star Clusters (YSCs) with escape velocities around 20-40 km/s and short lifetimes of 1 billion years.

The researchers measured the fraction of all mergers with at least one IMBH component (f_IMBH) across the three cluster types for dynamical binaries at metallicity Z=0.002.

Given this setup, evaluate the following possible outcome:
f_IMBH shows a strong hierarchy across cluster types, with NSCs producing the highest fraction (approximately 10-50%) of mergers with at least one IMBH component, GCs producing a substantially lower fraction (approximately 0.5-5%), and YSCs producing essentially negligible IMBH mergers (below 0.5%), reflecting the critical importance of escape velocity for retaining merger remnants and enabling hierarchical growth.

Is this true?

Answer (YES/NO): NO